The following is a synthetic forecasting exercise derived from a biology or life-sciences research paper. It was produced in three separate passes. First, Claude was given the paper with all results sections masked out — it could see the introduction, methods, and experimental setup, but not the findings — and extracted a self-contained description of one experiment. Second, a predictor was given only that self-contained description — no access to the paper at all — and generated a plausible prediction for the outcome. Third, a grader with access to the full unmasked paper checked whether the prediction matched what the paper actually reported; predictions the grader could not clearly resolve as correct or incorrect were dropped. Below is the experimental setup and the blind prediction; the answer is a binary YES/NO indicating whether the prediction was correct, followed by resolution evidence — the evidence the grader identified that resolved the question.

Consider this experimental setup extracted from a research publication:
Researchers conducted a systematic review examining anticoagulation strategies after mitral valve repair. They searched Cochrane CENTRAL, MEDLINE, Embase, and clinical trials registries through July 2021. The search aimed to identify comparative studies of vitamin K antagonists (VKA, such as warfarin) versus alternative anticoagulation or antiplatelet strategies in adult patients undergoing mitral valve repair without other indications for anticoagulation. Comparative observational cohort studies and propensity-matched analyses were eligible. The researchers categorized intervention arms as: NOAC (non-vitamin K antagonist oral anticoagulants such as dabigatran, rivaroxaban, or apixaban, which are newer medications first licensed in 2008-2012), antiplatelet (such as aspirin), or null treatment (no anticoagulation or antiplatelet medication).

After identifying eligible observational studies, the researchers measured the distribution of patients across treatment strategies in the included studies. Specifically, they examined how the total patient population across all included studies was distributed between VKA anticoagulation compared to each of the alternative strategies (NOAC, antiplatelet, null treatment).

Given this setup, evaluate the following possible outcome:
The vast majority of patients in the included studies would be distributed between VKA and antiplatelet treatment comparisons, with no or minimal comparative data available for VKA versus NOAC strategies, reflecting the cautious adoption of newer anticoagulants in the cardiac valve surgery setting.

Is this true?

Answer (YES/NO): NO